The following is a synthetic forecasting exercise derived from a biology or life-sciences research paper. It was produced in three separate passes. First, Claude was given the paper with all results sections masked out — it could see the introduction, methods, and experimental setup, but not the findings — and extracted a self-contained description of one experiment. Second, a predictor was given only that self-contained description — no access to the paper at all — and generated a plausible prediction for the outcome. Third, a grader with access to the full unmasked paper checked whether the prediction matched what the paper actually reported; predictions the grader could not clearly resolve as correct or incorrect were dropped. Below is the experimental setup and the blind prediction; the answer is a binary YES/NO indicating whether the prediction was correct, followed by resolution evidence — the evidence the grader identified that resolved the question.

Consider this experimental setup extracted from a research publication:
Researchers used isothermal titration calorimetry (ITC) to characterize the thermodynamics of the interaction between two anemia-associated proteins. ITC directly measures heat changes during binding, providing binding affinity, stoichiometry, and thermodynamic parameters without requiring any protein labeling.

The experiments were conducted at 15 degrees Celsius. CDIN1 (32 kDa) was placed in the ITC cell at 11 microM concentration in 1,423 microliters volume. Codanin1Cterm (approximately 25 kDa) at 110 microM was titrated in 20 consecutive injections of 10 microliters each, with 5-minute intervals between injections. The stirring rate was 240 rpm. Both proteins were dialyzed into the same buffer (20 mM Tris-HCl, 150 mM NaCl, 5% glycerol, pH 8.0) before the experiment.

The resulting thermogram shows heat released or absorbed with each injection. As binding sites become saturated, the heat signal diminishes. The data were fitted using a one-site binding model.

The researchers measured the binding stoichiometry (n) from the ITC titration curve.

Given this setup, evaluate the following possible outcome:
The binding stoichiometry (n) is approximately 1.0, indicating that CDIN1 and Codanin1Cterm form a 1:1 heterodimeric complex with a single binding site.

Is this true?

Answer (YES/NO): NO